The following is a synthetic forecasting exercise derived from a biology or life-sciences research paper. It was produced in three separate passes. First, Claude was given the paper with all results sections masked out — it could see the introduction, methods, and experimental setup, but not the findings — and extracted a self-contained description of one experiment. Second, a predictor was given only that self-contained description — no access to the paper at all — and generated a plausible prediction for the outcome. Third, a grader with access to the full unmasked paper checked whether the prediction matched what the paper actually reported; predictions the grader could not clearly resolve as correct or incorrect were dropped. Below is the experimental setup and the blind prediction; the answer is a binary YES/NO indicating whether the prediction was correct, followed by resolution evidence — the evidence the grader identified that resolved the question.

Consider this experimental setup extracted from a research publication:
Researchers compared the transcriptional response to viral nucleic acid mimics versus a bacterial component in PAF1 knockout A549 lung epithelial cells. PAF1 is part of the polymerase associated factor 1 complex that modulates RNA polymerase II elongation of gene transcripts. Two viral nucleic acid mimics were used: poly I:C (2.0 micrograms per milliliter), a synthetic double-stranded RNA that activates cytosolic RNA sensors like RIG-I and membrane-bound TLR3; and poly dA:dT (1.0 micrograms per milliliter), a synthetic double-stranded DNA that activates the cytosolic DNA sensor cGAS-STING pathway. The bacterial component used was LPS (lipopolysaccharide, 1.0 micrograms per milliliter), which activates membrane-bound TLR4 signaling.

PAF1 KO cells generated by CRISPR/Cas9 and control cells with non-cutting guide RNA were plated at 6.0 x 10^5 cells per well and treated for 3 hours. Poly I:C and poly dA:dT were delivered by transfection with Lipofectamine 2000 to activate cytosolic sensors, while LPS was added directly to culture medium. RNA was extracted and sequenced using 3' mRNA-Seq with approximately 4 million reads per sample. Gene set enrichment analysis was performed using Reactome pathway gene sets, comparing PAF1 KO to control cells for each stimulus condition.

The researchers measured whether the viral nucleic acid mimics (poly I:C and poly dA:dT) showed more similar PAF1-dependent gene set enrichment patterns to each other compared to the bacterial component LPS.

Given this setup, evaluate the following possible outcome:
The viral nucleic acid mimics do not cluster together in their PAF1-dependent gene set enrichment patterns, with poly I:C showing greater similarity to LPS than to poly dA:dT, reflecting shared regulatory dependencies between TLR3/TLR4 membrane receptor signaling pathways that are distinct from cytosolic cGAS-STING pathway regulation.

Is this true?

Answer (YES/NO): NO